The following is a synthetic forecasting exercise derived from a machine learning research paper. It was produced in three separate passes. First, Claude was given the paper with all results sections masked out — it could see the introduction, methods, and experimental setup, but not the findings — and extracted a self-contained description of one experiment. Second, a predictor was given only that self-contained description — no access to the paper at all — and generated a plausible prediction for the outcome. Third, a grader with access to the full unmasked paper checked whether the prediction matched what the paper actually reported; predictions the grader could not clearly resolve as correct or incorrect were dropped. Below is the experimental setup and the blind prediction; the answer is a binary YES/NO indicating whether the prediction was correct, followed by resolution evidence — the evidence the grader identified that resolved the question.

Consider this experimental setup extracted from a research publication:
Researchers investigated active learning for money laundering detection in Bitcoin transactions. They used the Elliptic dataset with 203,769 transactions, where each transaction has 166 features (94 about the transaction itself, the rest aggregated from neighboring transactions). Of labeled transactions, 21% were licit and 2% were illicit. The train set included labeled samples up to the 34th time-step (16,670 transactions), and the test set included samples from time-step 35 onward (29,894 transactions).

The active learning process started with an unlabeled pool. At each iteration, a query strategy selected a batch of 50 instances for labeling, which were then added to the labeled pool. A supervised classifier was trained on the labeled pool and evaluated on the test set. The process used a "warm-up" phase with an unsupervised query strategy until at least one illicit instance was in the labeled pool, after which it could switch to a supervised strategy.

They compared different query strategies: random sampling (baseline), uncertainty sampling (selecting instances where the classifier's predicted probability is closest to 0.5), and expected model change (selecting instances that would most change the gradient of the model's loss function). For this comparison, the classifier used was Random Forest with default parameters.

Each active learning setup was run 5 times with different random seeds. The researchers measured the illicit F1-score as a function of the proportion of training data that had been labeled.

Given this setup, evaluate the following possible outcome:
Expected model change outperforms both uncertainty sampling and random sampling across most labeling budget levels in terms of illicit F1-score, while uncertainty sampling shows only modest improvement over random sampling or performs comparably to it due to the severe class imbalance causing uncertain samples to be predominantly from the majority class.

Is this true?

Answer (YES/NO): NO